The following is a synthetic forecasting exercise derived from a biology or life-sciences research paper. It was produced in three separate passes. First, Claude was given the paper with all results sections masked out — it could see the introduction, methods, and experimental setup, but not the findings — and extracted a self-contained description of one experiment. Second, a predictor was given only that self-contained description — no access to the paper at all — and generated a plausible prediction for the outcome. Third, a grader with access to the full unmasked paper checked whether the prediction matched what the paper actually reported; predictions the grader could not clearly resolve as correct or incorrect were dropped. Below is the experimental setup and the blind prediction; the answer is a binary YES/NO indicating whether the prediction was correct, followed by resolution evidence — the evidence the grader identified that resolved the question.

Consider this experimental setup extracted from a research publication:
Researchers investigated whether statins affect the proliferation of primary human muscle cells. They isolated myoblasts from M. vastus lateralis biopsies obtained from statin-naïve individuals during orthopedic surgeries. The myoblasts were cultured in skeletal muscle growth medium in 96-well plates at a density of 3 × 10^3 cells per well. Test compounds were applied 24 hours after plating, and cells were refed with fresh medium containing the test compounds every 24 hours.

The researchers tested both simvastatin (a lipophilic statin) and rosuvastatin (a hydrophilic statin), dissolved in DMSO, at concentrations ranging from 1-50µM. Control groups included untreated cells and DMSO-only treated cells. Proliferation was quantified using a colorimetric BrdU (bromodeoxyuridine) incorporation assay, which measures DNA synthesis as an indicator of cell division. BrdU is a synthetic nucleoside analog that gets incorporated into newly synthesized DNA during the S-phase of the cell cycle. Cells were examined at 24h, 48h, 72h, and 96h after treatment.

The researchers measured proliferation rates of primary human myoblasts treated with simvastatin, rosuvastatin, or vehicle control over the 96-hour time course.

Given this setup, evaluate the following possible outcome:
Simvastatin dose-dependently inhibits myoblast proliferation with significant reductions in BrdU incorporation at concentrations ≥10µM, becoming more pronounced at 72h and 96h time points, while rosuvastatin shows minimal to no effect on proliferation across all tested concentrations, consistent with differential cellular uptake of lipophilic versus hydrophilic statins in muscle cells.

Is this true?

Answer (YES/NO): NO